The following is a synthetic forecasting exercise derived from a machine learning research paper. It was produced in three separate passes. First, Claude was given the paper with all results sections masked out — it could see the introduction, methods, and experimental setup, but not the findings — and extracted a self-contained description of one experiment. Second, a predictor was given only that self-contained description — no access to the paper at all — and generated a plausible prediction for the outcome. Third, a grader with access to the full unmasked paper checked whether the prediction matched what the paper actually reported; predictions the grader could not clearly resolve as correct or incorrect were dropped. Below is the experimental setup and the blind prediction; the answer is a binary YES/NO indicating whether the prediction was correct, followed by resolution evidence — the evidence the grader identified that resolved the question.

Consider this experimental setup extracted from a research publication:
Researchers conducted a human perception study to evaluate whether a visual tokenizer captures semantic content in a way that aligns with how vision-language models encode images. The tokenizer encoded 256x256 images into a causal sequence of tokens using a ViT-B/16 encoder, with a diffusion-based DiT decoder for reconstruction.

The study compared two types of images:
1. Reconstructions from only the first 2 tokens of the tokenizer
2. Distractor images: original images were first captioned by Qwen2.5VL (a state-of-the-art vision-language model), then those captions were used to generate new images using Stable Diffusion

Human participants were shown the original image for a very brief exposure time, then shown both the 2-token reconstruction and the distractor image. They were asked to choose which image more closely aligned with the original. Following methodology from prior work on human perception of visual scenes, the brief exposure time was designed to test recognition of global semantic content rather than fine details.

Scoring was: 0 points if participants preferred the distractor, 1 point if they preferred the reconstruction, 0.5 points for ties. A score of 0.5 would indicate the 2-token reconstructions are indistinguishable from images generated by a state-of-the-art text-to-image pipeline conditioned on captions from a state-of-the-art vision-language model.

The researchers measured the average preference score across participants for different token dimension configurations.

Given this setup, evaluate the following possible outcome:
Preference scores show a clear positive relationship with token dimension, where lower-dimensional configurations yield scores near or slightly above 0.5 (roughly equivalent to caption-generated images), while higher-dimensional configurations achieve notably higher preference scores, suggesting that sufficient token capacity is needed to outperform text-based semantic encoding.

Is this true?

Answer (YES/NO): NO